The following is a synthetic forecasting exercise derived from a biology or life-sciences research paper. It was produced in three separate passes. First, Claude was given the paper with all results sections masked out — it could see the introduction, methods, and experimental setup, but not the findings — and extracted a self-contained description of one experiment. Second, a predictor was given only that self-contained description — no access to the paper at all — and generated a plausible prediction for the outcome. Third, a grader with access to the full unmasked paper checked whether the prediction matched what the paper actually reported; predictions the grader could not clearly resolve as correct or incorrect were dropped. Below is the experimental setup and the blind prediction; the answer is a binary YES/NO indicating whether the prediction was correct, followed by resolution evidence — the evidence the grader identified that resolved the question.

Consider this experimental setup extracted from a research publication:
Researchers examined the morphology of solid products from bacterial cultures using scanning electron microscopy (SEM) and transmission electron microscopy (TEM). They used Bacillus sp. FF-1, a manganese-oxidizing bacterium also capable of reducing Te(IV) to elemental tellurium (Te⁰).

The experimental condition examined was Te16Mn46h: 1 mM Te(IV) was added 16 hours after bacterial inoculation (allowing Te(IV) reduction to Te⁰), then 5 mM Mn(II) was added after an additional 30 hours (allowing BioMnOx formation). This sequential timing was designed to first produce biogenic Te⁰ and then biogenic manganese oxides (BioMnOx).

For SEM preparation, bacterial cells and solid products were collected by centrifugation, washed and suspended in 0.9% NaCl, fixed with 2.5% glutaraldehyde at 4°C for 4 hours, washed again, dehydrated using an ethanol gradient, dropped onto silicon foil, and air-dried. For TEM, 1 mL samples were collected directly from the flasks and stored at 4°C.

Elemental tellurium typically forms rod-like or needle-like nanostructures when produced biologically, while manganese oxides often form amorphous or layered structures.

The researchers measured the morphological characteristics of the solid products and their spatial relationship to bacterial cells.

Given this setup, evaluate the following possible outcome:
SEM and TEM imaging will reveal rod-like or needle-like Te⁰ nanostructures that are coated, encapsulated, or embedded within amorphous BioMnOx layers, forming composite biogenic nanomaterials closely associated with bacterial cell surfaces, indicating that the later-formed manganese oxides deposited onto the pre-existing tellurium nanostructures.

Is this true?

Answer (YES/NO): NO